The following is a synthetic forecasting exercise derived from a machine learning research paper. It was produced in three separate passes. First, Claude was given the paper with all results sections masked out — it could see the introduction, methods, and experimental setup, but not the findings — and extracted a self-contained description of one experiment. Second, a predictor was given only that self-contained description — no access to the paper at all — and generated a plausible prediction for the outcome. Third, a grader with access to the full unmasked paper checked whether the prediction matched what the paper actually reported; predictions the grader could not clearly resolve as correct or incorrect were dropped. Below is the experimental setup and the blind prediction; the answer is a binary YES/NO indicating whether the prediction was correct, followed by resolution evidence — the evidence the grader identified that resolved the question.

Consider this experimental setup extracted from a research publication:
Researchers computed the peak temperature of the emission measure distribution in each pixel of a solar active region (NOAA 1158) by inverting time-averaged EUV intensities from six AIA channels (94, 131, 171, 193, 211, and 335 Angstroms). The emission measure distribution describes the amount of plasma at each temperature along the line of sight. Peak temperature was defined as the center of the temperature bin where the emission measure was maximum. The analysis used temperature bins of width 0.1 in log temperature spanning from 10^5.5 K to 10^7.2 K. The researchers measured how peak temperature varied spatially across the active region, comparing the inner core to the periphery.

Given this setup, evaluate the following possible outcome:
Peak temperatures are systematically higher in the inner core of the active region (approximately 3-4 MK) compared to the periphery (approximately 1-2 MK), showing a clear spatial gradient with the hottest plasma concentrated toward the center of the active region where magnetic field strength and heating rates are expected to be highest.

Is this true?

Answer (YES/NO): YES